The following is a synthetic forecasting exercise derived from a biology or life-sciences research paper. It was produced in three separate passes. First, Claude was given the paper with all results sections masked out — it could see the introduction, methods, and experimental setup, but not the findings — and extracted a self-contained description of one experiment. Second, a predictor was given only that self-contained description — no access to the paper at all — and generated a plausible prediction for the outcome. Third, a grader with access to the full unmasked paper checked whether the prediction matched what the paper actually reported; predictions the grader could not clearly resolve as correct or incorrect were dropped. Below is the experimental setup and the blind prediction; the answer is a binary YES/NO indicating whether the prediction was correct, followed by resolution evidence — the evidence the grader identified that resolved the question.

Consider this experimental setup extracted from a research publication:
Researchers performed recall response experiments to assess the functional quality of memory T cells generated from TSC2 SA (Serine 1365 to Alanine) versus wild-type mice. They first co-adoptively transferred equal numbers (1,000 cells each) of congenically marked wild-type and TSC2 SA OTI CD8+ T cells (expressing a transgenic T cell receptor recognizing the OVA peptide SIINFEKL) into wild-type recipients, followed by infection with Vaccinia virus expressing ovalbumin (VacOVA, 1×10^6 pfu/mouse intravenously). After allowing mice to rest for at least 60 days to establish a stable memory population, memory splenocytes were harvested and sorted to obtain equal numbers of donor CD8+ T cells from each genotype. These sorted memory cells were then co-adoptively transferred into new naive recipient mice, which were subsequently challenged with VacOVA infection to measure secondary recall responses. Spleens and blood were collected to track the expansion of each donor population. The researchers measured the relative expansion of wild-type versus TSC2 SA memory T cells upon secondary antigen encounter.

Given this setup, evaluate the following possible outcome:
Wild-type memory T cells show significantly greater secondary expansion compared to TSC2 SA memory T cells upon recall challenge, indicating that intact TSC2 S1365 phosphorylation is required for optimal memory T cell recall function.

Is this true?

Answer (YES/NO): NO